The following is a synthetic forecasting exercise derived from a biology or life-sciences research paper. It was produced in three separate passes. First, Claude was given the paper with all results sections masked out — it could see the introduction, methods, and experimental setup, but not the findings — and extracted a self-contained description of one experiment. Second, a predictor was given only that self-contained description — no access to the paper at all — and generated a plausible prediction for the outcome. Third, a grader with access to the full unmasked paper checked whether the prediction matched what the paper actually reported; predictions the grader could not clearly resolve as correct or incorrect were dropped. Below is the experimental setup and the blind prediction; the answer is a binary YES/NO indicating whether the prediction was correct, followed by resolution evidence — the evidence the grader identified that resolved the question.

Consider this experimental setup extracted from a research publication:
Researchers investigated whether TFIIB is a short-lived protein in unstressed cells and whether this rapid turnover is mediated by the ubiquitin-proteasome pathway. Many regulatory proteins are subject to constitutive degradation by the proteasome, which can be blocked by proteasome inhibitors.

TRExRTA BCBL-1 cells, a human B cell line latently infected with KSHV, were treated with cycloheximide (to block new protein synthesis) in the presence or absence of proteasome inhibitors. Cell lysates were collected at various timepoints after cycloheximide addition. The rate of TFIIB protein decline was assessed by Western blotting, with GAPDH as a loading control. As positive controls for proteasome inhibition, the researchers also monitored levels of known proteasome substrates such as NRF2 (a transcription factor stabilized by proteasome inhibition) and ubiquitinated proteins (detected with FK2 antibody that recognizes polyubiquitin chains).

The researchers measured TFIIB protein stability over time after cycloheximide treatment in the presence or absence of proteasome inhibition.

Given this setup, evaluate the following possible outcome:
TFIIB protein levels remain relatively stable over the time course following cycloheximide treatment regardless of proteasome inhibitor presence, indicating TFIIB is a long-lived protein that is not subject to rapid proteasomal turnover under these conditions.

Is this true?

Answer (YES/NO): NO